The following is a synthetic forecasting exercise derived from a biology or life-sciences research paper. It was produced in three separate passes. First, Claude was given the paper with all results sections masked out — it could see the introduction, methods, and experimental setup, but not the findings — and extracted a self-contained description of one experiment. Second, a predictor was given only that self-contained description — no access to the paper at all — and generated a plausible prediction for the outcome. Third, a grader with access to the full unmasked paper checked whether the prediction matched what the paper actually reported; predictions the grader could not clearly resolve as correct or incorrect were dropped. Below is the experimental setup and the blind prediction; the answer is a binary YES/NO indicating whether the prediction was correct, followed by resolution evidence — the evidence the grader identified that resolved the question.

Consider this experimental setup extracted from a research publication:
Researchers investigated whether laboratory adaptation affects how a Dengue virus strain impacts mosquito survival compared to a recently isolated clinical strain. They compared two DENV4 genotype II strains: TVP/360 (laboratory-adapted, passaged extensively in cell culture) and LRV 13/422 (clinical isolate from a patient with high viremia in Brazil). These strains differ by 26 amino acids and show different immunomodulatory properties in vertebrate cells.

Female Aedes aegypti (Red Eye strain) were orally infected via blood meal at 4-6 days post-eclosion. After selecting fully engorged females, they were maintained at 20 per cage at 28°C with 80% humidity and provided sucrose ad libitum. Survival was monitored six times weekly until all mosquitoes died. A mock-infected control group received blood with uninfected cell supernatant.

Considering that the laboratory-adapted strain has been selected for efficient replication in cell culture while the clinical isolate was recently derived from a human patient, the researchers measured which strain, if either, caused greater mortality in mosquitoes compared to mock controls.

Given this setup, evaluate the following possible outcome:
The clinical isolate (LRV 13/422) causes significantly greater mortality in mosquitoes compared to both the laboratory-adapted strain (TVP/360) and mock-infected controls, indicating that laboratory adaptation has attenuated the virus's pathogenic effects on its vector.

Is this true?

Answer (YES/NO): NO